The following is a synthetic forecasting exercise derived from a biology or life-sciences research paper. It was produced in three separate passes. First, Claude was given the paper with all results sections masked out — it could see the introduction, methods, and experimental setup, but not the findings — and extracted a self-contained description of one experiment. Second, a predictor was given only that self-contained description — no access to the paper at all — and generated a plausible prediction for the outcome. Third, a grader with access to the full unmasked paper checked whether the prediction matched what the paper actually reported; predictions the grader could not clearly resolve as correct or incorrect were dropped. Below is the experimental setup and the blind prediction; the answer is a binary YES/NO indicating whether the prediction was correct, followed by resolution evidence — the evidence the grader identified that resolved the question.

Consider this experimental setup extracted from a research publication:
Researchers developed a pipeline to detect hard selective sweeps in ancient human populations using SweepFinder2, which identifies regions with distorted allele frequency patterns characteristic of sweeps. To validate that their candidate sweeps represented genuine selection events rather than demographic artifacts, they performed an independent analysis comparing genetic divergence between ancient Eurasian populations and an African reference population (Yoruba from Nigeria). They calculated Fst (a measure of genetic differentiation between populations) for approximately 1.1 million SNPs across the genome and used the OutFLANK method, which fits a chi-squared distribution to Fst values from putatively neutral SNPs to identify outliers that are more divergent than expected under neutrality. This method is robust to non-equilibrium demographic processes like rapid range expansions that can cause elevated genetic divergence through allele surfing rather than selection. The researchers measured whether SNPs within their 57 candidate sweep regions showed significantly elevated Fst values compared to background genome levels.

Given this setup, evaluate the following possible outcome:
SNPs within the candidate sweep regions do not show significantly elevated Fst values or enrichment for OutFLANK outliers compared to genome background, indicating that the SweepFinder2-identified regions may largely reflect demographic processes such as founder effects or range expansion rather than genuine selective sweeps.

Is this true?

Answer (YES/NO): NO